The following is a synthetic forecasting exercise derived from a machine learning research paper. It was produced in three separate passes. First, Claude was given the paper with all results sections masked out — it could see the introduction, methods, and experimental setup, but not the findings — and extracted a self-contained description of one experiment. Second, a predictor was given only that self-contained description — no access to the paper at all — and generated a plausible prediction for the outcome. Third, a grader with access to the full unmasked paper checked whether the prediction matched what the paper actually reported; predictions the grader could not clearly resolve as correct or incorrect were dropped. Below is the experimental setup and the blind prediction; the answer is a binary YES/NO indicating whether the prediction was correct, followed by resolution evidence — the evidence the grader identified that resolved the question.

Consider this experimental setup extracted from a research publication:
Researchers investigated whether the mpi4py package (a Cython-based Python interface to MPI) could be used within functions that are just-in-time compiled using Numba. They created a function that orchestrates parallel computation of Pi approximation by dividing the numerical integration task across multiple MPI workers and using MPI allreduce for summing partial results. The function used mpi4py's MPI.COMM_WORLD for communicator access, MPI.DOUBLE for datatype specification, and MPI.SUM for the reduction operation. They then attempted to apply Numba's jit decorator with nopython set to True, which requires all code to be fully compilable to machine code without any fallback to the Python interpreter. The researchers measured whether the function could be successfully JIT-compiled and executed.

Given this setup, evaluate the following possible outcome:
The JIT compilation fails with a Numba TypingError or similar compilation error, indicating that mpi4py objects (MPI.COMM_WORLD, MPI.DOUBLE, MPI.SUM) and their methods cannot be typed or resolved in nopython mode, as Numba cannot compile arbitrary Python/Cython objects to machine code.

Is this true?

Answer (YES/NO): YES